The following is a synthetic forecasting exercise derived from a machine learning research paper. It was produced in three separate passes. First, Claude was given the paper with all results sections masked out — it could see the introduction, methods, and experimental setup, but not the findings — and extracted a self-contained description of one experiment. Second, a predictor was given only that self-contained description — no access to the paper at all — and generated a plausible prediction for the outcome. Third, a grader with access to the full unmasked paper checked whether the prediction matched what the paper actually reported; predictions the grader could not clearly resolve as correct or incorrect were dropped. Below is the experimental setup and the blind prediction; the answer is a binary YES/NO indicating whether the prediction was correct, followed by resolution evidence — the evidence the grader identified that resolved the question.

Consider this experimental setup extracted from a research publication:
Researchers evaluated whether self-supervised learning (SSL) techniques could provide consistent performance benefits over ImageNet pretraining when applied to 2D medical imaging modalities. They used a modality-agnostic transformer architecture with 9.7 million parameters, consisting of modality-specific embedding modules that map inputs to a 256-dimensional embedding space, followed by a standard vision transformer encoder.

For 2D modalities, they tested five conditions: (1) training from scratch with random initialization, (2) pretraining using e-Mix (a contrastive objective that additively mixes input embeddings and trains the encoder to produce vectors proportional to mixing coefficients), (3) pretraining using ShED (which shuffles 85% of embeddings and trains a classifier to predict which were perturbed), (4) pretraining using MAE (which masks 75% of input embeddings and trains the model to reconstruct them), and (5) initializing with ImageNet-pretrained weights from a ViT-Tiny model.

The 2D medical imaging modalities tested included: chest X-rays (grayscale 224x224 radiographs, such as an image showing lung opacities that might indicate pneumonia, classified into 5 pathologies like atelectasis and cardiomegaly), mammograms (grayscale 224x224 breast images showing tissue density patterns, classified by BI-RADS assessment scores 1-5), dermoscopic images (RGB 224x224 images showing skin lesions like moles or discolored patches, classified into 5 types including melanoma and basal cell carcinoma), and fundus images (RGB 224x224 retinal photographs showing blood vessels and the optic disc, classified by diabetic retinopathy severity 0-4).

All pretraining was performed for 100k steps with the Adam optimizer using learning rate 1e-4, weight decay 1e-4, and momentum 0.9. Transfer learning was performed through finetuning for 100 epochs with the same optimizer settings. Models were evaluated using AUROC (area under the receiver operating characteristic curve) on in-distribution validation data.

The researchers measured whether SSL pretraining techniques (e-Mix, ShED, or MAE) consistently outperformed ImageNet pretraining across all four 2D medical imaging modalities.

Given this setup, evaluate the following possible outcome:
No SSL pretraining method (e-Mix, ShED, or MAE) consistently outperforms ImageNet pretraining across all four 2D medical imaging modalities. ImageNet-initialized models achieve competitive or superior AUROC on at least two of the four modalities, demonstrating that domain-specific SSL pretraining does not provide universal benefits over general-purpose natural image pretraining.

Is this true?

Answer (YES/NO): YES